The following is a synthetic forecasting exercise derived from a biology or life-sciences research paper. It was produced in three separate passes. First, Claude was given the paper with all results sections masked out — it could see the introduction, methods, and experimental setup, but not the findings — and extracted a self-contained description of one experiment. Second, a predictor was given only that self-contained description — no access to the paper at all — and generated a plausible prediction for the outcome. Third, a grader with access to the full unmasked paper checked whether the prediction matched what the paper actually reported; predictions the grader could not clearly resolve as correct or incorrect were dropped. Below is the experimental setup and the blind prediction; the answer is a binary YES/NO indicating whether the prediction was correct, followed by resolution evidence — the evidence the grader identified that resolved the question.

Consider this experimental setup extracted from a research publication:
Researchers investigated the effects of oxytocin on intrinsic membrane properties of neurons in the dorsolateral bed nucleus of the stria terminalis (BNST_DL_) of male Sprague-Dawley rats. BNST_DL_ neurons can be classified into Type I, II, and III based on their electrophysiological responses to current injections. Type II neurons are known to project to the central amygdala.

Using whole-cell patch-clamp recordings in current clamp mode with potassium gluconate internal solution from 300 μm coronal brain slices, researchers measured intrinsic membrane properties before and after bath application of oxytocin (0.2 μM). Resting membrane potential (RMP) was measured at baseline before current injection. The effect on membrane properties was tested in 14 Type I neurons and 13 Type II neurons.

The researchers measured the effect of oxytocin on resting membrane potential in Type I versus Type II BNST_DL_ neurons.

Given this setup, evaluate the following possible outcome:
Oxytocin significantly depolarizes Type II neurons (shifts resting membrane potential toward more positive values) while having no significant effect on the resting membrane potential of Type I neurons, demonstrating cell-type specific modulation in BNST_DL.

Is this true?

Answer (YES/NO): NO